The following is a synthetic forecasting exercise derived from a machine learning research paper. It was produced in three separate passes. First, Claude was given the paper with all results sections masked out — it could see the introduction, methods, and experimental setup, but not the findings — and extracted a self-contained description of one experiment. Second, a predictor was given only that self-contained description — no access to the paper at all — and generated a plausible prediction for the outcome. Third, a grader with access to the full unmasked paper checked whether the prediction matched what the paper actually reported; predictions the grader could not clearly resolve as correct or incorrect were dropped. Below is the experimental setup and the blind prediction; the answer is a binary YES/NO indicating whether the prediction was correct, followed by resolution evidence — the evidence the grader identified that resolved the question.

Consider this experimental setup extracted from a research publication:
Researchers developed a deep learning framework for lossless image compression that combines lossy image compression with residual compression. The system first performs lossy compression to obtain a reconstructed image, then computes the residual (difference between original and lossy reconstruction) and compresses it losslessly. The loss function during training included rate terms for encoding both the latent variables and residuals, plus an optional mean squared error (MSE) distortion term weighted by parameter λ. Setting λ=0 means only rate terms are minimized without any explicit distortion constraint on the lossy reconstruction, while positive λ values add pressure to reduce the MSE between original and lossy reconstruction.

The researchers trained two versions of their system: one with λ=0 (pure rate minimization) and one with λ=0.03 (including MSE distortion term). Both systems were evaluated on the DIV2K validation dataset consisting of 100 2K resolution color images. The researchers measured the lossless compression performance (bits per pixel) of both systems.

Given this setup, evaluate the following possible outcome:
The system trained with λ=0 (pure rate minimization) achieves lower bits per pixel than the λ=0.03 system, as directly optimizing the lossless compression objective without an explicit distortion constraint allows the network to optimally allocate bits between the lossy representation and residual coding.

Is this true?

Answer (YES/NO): YES